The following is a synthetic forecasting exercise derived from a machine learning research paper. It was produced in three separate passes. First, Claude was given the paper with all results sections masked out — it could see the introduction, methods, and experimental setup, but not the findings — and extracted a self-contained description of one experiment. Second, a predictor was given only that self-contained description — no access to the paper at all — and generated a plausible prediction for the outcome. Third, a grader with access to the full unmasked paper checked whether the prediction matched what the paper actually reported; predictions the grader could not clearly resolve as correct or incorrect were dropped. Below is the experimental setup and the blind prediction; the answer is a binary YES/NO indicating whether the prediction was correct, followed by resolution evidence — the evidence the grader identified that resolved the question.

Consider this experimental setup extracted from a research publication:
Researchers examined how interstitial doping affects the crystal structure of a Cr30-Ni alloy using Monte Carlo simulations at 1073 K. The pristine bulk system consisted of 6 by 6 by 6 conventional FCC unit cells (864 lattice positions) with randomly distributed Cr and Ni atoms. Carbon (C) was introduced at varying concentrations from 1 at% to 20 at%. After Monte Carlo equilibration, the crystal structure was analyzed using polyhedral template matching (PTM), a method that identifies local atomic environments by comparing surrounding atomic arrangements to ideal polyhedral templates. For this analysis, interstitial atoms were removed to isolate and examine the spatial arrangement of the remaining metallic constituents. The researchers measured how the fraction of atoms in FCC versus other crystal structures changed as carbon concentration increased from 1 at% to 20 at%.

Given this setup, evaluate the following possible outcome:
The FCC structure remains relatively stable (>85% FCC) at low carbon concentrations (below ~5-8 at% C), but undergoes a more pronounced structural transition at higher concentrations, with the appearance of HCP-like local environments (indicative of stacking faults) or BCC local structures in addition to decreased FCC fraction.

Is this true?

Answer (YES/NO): NO